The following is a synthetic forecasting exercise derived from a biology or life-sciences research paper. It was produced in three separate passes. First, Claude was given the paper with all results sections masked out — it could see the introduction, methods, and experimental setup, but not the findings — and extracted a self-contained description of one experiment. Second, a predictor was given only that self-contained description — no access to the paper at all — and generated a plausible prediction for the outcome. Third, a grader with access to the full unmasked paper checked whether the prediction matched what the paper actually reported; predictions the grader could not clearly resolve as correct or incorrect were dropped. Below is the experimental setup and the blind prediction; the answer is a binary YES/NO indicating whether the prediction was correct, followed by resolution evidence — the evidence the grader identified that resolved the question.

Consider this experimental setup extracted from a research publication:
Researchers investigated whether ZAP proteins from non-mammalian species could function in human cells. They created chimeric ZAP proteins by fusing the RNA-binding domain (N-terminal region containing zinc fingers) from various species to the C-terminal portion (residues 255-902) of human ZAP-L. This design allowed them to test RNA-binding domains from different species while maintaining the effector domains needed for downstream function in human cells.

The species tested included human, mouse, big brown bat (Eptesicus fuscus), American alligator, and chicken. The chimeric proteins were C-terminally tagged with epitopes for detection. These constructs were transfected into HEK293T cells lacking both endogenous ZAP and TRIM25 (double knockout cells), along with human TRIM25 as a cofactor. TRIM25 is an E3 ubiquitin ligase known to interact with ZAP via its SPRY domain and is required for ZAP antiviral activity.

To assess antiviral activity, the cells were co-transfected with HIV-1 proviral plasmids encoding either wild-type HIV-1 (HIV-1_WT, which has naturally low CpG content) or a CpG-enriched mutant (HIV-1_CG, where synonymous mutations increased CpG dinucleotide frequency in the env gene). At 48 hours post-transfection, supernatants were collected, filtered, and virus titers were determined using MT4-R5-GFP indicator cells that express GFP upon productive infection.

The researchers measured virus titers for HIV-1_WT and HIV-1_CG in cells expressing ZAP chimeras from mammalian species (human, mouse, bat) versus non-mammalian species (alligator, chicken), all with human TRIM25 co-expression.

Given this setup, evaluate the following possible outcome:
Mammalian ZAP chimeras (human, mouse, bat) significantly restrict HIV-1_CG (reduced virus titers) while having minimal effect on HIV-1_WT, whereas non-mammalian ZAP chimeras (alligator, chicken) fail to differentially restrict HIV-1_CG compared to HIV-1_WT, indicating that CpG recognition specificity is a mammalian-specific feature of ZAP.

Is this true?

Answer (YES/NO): NO